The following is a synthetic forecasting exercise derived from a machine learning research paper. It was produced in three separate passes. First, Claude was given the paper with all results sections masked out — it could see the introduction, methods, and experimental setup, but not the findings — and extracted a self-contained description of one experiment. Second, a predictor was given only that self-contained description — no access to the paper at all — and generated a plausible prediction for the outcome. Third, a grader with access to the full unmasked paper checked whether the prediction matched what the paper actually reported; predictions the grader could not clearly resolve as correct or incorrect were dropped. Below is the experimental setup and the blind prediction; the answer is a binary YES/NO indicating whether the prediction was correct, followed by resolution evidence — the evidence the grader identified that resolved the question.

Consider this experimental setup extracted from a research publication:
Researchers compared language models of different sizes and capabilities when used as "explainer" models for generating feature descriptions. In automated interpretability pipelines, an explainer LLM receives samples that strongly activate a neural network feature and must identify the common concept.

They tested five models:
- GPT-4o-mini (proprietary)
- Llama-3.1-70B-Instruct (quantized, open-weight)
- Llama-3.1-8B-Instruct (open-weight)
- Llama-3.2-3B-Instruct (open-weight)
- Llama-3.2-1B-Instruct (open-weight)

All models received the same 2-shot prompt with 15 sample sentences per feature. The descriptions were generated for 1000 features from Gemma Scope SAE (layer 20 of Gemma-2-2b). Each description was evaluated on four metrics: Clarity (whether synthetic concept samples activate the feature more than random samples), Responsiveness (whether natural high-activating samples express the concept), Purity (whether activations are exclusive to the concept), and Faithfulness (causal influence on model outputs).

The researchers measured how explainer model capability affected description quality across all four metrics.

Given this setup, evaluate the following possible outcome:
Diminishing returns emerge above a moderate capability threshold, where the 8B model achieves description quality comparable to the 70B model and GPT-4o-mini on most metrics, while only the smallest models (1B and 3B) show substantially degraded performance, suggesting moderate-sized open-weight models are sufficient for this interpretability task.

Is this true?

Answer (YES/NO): NO